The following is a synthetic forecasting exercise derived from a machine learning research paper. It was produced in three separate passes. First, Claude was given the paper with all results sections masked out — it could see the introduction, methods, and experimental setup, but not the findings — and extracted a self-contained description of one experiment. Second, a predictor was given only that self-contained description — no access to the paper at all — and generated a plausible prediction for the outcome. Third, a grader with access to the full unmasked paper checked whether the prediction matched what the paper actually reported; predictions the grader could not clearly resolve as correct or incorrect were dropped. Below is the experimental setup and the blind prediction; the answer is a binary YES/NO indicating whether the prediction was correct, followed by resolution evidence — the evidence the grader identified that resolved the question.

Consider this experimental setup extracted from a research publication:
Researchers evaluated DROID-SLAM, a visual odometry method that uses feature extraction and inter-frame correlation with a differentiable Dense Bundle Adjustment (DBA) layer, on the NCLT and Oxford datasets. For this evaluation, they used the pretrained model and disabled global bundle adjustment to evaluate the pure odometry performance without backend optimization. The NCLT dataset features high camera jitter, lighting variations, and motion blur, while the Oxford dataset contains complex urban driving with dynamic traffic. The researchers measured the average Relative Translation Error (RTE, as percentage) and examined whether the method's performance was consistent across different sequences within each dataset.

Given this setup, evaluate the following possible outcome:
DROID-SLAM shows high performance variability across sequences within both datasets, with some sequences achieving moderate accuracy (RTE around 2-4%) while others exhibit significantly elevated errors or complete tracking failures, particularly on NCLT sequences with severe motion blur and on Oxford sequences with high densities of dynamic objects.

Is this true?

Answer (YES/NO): NO